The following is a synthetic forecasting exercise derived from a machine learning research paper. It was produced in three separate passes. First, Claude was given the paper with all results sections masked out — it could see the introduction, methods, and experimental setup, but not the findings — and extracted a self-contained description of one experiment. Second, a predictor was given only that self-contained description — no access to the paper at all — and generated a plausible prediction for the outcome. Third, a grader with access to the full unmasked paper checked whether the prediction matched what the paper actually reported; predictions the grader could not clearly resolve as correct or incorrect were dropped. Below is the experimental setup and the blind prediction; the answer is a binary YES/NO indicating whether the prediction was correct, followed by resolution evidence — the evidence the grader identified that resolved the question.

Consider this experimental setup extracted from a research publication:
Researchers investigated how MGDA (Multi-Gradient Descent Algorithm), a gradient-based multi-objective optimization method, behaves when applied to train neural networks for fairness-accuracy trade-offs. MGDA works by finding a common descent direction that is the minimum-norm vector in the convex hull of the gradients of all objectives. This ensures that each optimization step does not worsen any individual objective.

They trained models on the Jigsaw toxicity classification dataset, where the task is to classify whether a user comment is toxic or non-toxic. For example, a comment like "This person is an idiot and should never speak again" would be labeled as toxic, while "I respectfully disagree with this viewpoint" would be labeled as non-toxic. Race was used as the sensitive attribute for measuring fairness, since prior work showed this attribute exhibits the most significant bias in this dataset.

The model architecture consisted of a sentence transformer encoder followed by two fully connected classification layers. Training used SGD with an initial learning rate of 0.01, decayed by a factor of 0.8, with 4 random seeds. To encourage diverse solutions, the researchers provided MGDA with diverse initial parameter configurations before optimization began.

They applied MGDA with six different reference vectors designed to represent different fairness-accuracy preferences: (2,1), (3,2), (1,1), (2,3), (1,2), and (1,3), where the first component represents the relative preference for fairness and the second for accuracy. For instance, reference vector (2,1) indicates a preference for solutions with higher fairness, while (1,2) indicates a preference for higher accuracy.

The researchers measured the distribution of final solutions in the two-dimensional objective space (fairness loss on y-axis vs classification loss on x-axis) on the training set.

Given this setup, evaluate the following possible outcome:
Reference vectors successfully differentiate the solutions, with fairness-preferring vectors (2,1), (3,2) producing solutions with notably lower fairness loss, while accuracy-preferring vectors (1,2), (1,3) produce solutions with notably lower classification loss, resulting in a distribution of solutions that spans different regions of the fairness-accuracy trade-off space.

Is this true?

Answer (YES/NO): NO